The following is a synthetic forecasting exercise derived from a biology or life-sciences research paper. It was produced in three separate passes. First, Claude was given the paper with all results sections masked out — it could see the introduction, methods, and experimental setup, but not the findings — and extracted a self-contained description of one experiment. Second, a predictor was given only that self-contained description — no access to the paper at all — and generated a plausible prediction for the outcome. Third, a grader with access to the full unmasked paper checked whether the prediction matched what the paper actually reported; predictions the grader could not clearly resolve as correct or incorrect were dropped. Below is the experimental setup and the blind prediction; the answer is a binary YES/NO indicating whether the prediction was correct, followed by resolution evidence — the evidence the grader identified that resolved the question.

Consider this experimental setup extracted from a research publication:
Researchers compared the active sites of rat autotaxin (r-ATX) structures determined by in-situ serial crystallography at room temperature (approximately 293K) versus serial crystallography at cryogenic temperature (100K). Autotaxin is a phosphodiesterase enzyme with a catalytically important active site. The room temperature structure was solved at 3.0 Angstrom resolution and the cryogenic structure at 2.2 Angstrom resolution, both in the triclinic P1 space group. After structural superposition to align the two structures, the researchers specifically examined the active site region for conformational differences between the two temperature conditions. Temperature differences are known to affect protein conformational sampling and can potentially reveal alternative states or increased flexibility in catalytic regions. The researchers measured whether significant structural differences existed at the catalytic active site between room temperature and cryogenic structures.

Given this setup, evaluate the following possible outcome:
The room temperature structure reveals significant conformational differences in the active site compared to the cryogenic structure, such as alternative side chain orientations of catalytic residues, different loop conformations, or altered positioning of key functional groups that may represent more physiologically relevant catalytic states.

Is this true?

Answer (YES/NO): NO